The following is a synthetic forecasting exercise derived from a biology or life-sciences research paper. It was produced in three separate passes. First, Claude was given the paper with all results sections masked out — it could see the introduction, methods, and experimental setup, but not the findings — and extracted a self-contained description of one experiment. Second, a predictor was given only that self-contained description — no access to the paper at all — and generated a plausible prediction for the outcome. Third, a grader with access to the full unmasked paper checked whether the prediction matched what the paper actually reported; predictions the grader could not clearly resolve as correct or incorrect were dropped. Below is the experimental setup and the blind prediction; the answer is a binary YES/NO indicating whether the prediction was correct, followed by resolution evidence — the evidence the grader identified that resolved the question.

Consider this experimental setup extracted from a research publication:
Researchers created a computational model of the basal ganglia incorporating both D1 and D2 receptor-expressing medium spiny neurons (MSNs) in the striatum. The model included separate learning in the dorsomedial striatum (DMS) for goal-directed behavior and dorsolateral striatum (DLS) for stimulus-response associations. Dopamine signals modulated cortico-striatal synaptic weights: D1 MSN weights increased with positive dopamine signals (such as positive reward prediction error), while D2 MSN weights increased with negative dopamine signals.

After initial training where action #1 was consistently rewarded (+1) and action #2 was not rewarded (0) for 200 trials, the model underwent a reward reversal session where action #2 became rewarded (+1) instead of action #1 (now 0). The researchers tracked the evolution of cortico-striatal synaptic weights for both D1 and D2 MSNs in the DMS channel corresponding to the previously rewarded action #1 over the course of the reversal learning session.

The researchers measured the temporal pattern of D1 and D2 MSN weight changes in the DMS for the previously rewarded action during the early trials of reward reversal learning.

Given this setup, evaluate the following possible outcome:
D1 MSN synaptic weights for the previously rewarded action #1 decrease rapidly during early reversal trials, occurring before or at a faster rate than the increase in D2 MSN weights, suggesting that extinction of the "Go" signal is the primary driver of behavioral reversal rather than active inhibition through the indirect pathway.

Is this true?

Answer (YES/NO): NO